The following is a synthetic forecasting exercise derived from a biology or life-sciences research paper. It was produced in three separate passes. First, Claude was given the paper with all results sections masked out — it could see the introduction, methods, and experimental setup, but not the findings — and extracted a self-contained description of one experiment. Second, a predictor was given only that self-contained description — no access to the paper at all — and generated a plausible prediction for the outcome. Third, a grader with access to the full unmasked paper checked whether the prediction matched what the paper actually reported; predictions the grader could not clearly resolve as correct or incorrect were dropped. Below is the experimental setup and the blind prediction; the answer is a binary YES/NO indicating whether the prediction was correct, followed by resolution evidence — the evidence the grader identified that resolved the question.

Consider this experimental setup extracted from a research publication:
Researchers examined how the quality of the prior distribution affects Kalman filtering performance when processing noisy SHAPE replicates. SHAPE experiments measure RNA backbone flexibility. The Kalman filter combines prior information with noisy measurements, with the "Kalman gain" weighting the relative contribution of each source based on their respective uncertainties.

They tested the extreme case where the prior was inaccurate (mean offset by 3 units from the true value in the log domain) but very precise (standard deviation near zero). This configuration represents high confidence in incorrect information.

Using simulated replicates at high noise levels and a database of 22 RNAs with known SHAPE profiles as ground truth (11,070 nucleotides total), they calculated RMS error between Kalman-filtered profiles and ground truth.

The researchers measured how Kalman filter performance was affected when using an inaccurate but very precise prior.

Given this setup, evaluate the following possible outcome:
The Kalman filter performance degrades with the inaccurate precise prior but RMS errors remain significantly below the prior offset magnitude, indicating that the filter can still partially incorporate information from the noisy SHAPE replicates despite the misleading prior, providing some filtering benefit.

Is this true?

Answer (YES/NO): NO